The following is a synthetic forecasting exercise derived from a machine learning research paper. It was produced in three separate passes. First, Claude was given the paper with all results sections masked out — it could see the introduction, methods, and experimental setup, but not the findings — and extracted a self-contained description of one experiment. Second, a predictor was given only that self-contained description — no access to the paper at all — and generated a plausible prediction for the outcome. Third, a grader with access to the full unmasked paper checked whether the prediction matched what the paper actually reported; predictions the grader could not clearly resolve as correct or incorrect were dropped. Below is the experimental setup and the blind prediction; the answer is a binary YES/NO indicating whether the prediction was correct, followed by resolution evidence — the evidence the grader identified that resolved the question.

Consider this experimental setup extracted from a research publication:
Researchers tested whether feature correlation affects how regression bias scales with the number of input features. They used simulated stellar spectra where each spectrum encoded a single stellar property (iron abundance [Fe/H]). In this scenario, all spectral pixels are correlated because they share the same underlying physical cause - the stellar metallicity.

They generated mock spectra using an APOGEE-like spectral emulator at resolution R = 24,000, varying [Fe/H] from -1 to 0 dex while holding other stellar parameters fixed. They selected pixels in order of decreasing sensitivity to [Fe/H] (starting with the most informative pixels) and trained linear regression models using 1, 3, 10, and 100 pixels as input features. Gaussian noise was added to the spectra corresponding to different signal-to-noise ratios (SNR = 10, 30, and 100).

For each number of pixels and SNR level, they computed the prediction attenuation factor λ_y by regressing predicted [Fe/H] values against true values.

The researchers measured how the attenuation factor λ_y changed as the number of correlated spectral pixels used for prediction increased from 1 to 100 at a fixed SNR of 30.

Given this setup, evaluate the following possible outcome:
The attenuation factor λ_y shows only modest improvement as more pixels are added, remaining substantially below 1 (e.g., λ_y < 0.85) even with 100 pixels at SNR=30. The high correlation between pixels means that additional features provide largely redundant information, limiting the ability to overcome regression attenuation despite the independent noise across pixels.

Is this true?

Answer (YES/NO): NO